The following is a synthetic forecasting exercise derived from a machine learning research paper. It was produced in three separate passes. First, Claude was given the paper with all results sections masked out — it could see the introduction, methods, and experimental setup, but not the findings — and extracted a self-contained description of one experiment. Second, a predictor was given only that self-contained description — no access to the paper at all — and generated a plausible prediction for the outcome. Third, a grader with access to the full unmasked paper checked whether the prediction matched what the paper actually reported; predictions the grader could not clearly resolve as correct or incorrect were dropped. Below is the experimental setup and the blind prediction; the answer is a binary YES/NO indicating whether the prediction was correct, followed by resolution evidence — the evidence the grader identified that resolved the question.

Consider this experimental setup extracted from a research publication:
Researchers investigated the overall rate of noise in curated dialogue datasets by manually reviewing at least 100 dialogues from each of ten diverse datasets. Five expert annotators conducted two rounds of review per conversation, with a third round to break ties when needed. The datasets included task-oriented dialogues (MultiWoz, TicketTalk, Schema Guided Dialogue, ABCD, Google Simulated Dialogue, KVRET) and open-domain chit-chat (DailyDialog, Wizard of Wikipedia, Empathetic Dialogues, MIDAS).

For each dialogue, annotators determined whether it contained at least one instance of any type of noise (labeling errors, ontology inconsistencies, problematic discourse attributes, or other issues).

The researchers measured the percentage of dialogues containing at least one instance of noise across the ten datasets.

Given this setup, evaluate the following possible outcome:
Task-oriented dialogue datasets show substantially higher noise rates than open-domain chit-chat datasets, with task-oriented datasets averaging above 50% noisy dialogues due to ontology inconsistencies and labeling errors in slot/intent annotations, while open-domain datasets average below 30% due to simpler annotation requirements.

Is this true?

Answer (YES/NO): NO